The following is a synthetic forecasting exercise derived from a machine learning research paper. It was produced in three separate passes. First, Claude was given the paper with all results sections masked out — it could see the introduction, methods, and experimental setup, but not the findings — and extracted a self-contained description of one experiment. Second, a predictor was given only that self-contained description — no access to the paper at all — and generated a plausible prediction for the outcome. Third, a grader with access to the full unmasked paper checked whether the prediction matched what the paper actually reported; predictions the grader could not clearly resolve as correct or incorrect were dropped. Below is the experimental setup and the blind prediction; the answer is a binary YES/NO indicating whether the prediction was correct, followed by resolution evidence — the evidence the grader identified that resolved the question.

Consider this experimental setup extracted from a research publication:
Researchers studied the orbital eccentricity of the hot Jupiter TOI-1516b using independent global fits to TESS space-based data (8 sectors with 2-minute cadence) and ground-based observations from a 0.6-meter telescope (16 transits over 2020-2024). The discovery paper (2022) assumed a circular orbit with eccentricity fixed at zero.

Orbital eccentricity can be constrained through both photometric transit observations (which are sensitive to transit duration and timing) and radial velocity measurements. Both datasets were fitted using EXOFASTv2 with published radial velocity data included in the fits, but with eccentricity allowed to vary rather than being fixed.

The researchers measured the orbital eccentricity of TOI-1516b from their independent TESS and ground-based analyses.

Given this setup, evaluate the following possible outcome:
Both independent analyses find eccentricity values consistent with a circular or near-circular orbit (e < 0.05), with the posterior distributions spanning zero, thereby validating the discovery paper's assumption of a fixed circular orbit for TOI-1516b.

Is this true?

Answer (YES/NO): NO